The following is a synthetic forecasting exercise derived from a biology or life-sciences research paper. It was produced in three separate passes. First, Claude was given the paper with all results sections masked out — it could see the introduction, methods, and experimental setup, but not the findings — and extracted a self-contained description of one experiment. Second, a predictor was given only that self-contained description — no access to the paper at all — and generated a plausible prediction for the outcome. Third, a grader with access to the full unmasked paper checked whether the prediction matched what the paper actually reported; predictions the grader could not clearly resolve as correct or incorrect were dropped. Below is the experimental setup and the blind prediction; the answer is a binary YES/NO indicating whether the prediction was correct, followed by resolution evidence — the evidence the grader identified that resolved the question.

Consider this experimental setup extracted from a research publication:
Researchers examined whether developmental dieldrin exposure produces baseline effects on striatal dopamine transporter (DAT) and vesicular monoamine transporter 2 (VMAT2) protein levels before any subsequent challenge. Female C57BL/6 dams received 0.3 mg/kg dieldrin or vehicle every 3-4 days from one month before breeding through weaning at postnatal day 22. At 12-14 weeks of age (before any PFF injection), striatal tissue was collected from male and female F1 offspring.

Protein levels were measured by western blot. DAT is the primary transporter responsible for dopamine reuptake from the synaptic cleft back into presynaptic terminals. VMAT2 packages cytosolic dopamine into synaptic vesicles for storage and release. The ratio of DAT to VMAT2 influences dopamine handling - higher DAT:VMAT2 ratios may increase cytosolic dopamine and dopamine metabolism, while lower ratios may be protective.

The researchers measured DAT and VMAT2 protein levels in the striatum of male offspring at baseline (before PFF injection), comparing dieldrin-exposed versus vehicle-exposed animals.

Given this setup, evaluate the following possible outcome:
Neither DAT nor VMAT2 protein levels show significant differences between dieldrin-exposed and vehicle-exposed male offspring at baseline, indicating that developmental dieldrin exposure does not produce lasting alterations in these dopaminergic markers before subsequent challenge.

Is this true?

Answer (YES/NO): YES